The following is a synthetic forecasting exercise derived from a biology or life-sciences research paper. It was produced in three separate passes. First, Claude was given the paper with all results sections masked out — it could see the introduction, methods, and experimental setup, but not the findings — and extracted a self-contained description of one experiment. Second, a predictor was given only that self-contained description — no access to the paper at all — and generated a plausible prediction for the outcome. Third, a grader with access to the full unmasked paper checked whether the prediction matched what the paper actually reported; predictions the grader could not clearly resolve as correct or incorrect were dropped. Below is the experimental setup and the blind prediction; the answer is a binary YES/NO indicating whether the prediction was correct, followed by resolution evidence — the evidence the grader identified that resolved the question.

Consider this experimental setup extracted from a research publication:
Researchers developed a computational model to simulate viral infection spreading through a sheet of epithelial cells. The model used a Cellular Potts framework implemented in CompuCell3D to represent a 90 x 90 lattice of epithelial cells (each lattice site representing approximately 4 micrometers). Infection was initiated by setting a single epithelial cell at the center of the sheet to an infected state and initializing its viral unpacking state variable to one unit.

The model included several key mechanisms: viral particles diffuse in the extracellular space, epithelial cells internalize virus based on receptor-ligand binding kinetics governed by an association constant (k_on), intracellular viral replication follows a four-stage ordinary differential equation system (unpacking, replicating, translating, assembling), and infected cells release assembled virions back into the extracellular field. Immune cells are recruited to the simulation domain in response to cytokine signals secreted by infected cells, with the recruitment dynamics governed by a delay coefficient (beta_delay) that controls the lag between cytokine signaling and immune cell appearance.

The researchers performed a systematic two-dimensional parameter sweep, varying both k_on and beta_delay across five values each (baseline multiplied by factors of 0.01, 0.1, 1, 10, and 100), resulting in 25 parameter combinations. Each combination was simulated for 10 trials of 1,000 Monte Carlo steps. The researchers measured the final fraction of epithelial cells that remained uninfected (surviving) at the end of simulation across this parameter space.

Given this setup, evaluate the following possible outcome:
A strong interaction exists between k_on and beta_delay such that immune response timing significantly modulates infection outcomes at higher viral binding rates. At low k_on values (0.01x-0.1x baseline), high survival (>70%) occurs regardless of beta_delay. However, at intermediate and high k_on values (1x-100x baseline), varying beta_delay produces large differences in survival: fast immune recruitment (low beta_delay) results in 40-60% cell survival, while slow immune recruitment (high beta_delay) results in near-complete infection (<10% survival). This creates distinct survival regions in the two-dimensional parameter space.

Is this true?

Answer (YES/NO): NO